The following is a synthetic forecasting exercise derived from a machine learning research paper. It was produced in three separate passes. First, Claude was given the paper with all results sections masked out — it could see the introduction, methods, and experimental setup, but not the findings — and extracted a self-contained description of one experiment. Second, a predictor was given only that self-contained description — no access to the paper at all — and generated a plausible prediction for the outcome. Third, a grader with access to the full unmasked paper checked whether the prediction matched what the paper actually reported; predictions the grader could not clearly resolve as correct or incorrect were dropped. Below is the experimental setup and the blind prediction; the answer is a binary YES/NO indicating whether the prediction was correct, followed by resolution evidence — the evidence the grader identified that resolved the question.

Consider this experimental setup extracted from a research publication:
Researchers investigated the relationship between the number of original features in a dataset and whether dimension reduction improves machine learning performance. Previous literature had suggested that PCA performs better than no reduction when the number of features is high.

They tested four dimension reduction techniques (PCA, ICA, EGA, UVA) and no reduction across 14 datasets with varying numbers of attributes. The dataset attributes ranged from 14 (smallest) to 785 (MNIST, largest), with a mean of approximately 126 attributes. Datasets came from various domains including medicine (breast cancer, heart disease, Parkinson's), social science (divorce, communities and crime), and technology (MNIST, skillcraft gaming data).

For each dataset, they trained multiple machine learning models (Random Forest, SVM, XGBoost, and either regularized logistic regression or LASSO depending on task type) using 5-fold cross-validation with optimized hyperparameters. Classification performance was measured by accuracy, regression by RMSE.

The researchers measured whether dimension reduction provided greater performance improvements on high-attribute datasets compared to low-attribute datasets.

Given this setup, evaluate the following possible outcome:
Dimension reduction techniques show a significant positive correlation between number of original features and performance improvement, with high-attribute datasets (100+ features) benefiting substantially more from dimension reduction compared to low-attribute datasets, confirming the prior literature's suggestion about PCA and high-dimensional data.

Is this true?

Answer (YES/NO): NO